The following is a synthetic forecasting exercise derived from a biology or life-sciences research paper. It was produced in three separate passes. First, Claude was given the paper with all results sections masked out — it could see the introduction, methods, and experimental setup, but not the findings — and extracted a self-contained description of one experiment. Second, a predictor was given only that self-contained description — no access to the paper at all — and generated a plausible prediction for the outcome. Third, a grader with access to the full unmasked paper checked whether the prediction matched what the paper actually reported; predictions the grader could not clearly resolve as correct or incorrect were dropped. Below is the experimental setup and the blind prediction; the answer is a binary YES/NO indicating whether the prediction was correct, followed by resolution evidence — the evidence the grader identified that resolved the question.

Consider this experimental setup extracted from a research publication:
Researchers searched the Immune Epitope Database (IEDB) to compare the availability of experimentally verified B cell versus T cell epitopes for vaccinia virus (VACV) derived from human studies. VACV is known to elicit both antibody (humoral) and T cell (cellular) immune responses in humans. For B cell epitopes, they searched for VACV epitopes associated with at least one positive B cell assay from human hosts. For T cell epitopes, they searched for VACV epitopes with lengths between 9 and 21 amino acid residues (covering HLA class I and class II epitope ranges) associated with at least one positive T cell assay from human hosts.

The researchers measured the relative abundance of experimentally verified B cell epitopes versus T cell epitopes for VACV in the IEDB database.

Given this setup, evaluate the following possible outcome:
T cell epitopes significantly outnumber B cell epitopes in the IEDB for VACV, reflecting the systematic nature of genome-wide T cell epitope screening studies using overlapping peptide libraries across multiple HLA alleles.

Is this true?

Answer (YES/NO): YES